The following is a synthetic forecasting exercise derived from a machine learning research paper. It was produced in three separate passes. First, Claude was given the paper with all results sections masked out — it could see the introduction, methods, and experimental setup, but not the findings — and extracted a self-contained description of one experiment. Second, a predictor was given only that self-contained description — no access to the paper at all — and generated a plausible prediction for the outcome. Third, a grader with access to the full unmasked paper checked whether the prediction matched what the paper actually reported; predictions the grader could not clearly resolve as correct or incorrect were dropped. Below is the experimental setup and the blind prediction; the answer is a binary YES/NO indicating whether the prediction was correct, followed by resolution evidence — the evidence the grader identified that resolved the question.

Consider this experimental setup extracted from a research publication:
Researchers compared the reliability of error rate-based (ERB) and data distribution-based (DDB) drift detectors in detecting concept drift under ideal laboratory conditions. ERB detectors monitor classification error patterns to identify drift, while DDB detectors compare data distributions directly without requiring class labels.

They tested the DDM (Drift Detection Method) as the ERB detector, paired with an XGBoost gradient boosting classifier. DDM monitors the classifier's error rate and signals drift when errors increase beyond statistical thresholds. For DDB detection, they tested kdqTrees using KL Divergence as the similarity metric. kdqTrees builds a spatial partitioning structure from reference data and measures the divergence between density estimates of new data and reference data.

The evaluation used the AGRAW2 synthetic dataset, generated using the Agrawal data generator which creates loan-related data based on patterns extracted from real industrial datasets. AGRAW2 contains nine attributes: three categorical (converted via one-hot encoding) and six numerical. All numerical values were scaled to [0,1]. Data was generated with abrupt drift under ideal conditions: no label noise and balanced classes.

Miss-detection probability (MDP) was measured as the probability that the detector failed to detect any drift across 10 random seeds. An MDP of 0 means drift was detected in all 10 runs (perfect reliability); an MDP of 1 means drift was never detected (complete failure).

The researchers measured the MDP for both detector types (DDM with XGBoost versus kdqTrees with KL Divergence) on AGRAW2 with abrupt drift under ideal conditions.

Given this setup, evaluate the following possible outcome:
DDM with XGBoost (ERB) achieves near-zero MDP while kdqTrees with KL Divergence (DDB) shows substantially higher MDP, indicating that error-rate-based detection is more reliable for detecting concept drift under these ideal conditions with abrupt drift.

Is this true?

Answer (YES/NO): NO